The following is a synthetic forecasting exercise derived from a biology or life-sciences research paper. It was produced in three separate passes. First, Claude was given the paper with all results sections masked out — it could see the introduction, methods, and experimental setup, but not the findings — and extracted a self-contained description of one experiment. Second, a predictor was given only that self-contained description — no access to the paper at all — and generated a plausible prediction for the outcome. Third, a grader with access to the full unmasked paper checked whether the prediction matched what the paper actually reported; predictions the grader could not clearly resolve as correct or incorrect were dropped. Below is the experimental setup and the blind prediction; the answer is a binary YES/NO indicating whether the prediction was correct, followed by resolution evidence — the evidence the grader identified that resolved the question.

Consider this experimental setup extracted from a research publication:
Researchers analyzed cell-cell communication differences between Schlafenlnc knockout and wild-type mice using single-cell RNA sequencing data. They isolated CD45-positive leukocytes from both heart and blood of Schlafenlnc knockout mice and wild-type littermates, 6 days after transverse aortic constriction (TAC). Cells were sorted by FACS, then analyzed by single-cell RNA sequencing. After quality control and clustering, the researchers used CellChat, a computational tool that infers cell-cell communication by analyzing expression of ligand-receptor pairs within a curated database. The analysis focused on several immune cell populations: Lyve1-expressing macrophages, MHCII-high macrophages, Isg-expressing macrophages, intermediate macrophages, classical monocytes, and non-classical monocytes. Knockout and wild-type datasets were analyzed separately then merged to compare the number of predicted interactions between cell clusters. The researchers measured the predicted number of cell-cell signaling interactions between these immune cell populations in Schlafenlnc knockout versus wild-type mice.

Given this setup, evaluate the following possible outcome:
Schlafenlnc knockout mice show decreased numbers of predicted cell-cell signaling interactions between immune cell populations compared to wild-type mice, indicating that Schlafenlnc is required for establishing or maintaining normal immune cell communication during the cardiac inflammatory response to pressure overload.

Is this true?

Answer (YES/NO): YES